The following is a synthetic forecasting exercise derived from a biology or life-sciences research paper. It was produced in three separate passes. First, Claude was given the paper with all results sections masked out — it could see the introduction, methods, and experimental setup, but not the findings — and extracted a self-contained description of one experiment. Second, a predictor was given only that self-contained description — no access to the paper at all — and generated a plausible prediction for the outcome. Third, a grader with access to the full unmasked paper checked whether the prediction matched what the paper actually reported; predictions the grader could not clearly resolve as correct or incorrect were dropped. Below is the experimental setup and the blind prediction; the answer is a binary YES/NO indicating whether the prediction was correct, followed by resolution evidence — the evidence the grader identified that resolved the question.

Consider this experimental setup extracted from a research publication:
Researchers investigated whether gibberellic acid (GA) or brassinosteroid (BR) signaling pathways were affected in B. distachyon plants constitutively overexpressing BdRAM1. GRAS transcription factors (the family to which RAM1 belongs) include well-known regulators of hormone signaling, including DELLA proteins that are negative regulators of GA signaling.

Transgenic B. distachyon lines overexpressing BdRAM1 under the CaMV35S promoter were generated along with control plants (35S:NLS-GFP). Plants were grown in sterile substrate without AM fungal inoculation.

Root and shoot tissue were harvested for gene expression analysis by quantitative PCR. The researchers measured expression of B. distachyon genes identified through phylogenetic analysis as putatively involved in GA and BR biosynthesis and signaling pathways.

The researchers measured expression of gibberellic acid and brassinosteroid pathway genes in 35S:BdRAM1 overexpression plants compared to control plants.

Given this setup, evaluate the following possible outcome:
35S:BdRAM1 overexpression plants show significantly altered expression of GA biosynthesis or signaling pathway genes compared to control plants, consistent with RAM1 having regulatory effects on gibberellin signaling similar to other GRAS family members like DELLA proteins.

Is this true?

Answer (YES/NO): YES